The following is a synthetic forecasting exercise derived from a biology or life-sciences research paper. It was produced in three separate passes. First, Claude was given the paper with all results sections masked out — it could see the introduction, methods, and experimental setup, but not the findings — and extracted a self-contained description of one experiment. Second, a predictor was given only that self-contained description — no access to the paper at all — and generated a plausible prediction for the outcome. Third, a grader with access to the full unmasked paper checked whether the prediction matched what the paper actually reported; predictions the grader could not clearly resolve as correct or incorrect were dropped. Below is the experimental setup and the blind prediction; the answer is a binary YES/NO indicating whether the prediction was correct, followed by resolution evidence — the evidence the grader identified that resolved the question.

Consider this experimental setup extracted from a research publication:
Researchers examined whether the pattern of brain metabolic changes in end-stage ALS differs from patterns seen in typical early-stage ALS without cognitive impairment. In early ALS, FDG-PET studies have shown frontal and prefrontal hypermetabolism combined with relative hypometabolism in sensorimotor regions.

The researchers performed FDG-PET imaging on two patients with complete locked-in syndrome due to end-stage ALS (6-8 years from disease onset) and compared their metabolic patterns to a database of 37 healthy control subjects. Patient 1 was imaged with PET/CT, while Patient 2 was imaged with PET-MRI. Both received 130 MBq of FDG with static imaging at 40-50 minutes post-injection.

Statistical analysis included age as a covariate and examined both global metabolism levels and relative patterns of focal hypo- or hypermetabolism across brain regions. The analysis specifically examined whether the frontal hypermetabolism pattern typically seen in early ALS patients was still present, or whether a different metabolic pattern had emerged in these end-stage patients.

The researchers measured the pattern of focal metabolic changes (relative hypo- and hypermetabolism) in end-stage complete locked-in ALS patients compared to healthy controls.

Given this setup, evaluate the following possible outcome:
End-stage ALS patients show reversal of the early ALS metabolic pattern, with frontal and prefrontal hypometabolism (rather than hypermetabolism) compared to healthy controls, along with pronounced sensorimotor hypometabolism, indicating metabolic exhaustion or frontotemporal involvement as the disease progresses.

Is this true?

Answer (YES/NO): NO